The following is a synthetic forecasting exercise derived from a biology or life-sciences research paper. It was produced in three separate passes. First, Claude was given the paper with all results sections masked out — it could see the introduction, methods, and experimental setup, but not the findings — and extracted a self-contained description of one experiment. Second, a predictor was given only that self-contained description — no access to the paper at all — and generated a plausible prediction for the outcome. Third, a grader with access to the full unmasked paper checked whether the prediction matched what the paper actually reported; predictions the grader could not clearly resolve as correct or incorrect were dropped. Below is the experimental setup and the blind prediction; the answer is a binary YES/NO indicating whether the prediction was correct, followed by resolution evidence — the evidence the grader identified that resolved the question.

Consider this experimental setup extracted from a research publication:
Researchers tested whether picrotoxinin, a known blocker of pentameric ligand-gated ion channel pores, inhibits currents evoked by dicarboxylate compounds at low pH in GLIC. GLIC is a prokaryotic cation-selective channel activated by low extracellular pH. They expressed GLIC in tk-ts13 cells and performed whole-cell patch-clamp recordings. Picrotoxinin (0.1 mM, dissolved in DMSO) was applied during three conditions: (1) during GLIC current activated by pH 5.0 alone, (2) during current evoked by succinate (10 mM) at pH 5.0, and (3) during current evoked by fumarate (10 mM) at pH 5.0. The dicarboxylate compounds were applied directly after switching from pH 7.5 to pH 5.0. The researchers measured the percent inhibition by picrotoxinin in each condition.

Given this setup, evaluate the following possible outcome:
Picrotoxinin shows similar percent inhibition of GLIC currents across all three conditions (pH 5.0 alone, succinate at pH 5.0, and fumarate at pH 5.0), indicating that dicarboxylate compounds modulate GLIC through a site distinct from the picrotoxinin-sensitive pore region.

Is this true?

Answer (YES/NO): YES